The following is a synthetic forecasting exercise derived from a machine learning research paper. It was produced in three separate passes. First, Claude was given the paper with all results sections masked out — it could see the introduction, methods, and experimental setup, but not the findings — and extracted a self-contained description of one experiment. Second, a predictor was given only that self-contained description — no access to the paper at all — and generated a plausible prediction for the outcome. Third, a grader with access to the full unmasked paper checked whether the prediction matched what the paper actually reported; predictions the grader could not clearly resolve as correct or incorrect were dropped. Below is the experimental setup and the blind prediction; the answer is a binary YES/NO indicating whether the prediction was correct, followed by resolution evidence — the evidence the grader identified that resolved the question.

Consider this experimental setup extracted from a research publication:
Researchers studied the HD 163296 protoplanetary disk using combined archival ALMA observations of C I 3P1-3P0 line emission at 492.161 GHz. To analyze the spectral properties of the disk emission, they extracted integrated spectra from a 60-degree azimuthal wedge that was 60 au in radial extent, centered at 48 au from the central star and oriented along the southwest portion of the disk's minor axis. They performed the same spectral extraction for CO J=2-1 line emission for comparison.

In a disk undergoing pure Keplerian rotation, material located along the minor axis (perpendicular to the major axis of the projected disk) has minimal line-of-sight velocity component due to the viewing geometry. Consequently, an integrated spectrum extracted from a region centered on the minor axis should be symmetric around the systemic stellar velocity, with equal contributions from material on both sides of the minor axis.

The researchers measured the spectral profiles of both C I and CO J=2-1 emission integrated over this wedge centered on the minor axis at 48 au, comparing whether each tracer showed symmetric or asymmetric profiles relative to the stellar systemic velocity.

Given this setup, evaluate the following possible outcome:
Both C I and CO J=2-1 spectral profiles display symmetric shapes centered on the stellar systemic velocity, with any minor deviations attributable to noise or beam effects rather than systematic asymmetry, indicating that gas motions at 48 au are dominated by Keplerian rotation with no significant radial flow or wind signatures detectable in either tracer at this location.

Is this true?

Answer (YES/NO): NO